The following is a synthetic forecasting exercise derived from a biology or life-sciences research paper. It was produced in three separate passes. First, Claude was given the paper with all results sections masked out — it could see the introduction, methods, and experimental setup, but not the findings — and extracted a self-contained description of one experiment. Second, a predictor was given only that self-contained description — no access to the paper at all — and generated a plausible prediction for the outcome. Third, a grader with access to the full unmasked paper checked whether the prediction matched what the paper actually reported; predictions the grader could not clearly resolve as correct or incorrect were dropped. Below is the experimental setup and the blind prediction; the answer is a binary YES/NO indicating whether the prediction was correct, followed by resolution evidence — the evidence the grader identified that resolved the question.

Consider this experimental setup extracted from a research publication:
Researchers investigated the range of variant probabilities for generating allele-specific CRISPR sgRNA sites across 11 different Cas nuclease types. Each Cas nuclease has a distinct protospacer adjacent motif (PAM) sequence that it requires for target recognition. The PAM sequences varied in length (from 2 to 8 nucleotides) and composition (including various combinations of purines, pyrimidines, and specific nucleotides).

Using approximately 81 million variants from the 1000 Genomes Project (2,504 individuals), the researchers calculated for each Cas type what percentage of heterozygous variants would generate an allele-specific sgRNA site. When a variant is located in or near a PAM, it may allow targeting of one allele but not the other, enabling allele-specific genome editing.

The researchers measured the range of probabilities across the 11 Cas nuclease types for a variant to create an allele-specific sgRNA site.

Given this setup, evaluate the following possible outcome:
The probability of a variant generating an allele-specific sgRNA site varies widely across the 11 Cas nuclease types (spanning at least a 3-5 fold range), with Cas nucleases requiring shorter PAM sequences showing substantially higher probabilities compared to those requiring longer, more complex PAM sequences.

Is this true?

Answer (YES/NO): YES